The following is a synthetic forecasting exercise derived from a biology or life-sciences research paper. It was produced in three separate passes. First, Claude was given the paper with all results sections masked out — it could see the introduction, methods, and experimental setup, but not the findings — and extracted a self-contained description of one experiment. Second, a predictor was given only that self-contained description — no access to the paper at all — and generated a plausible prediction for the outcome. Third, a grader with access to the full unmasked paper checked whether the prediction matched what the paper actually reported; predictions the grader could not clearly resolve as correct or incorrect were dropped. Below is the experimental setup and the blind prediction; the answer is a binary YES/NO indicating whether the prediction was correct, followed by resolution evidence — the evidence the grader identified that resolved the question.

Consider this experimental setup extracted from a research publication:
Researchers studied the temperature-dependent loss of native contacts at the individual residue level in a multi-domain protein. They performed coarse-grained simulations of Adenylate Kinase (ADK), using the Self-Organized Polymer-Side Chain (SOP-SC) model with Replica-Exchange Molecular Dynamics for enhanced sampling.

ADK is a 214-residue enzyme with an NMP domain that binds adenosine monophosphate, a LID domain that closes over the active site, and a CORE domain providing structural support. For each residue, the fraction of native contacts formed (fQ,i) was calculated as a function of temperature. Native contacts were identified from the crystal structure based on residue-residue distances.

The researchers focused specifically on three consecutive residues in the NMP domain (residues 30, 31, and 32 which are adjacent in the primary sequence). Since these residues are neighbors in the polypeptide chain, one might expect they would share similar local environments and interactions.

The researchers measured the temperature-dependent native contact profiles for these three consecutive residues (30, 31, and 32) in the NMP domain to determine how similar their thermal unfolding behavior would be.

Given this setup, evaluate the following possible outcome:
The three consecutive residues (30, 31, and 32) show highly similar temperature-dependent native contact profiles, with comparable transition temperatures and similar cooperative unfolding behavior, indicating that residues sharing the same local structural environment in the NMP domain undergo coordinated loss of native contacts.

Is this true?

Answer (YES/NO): YES